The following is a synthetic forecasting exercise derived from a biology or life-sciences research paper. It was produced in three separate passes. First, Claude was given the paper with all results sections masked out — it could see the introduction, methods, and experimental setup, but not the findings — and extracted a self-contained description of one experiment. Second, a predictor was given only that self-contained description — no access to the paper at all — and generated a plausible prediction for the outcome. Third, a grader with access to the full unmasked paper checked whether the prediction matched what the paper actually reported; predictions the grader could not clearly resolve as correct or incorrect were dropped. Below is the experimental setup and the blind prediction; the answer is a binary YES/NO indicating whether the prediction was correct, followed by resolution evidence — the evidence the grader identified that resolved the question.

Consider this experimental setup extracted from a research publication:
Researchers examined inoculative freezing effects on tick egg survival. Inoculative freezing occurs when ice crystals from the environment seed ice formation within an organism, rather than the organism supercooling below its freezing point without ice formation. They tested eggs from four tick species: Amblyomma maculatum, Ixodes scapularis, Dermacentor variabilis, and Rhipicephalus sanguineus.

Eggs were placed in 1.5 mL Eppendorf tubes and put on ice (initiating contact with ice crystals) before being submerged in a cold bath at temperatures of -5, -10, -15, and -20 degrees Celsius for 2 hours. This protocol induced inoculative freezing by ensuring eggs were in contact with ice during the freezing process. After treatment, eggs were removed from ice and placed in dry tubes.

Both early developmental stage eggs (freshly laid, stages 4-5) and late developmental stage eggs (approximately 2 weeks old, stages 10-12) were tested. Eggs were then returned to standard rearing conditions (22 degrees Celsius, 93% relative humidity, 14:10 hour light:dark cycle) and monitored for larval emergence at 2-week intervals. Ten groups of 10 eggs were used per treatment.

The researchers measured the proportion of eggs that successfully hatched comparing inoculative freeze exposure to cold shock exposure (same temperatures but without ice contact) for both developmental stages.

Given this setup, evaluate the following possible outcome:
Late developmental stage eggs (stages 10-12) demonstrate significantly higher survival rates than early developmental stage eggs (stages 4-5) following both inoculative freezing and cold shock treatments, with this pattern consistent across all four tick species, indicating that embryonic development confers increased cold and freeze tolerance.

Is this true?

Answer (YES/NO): NO